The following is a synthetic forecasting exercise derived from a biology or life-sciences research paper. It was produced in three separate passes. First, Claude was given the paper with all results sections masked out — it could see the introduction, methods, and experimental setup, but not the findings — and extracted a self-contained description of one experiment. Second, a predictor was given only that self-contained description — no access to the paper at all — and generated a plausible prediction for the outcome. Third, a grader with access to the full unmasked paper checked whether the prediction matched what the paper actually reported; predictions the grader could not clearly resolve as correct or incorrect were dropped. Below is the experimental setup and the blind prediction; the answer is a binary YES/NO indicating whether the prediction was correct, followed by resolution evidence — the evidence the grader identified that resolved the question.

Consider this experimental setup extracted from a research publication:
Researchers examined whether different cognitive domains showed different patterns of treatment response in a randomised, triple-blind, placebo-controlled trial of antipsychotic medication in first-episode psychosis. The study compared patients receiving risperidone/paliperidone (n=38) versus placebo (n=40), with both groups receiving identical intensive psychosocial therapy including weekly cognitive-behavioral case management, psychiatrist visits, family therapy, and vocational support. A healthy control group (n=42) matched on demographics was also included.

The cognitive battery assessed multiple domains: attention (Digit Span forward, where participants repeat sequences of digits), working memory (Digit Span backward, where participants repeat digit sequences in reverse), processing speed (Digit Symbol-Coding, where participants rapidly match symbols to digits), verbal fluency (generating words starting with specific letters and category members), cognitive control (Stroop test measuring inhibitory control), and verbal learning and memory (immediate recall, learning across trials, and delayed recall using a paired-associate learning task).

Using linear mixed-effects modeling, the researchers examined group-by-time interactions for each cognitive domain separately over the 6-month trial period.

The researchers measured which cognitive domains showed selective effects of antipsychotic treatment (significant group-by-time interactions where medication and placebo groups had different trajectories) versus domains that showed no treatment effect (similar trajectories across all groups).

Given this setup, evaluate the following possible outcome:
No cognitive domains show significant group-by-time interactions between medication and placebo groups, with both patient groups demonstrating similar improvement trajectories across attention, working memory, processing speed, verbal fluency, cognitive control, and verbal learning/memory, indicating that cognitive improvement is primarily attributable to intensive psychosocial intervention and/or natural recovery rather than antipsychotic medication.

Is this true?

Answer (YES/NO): NO